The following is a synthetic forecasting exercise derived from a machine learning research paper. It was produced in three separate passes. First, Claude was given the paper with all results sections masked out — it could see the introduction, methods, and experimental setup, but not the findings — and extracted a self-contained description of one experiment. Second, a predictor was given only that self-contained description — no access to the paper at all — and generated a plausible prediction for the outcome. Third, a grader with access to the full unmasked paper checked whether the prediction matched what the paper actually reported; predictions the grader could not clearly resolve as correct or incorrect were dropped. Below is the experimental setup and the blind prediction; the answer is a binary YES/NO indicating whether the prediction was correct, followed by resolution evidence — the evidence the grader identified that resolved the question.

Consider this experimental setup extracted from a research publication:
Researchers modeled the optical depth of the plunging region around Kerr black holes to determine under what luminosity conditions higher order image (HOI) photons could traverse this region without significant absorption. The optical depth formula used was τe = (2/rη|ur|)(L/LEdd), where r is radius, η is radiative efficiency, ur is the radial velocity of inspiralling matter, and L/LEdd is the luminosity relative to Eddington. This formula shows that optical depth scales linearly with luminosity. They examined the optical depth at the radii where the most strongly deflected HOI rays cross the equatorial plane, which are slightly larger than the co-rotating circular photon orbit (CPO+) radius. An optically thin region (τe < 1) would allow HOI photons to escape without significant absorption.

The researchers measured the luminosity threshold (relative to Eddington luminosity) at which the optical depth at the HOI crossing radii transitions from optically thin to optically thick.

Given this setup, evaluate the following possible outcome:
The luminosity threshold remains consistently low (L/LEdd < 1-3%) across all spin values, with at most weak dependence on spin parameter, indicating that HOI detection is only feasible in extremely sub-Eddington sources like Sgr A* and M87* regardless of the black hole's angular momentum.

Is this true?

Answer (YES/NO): NO